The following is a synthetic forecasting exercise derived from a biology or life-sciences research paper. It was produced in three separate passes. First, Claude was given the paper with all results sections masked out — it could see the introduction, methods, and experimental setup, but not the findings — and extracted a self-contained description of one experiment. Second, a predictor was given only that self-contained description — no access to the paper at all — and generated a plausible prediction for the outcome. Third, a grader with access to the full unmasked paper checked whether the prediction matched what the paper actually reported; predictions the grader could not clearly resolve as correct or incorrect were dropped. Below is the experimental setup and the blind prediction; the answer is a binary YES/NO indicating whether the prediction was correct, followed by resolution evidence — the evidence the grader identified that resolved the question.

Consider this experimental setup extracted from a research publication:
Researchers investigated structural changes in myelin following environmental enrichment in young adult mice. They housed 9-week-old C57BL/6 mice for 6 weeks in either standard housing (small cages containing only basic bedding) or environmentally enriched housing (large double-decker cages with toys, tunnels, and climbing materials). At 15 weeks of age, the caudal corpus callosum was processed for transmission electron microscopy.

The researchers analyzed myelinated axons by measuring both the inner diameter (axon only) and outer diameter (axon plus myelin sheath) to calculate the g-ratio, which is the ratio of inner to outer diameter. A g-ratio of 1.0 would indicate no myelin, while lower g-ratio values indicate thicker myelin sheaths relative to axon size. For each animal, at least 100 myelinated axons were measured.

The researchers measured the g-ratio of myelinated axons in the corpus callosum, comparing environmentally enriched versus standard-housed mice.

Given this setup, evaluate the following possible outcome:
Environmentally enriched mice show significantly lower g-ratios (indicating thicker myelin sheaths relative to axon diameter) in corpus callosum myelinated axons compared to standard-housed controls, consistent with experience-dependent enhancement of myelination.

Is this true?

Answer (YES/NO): YES